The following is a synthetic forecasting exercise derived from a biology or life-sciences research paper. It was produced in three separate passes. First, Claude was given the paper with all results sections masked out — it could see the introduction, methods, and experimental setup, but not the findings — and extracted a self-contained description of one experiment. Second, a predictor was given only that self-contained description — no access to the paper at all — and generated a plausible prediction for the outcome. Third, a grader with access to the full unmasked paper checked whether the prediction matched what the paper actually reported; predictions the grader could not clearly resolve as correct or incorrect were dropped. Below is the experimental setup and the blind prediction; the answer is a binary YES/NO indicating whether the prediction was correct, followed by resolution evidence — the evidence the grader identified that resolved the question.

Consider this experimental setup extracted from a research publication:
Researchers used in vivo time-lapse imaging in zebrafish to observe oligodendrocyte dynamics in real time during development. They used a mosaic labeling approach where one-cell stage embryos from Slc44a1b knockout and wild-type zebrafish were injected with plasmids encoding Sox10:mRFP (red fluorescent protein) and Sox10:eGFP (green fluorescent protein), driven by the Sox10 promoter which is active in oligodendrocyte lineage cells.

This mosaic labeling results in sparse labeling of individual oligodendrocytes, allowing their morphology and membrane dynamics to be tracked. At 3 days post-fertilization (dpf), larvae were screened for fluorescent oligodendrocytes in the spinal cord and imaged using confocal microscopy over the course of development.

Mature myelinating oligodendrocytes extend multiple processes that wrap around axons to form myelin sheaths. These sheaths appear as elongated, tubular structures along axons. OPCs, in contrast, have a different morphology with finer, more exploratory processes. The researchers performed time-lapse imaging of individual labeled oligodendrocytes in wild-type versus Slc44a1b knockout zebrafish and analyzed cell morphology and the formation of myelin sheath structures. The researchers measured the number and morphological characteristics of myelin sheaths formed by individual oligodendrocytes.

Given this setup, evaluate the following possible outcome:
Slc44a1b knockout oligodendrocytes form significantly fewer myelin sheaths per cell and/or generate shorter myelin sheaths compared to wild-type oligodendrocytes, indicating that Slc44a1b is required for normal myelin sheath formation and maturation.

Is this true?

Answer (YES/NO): YES